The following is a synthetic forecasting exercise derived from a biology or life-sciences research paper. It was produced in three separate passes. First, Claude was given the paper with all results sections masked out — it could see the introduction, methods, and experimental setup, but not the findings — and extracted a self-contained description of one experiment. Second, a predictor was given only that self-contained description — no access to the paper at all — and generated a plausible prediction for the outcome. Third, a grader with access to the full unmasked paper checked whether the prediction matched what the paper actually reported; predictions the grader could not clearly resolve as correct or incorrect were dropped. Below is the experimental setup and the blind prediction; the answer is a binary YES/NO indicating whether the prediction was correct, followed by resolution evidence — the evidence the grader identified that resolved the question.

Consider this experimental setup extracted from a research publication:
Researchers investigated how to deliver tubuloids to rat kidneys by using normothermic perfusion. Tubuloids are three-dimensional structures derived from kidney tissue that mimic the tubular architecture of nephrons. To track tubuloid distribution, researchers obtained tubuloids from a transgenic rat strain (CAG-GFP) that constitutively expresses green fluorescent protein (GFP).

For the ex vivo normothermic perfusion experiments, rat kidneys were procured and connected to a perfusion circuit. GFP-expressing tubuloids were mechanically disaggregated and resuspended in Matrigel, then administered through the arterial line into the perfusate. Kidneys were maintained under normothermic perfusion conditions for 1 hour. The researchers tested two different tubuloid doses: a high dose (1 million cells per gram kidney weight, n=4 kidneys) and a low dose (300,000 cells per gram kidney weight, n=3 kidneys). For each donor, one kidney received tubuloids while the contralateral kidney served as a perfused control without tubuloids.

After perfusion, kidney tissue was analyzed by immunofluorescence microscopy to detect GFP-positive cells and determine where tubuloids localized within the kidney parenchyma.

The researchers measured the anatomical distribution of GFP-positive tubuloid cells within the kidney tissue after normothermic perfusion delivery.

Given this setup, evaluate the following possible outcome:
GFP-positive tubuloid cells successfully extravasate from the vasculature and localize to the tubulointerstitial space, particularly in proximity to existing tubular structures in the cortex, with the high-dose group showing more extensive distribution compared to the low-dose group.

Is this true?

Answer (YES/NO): NO